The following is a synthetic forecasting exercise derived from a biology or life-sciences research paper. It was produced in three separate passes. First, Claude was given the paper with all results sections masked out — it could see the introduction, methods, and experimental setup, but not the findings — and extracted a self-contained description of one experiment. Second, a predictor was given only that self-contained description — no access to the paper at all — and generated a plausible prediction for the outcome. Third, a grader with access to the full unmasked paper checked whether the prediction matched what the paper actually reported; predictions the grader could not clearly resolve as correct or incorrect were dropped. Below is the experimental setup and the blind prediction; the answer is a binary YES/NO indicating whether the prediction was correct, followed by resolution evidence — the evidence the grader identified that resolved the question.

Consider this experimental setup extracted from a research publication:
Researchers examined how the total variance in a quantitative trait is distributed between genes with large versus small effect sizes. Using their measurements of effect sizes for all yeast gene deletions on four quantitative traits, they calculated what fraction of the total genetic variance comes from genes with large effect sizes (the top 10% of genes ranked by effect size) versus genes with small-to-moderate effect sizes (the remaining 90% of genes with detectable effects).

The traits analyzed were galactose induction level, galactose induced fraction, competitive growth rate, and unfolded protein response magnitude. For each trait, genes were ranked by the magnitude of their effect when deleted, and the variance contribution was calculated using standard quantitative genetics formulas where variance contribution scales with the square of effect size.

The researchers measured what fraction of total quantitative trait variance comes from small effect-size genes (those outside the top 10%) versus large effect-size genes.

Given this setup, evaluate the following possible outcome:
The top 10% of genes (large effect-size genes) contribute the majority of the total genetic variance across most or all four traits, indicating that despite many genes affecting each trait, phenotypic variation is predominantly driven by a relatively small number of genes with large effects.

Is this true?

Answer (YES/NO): NO